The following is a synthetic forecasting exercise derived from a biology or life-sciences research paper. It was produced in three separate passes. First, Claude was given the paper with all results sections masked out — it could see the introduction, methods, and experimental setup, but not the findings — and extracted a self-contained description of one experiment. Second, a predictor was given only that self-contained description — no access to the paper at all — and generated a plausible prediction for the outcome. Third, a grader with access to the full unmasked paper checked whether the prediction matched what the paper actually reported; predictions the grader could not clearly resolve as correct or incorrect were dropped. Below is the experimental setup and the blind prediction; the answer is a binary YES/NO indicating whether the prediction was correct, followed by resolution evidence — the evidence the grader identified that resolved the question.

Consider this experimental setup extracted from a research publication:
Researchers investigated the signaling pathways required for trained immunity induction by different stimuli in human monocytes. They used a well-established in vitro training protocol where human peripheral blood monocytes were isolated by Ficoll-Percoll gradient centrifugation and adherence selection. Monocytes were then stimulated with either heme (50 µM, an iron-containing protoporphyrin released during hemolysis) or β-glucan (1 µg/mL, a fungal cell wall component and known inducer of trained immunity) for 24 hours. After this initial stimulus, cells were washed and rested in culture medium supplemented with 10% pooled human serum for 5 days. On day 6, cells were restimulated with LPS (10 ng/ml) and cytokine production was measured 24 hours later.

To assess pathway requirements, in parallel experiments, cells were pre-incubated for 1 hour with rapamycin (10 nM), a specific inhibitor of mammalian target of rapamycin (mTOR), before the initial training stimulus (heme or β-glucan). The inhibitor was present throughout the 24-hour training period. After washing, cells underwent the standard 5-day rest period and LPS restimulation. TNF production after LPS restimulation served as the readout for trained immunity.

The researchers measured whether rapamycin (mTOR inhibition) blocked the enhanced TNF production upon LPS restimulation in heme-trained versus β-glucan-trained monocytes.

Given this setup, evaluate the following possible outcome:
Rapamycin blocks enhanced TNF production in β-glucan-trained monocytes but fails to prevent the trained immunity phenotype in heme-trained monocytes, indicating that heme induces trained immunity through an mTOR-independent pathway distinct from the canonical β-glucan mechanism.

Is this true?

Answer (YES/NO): YES